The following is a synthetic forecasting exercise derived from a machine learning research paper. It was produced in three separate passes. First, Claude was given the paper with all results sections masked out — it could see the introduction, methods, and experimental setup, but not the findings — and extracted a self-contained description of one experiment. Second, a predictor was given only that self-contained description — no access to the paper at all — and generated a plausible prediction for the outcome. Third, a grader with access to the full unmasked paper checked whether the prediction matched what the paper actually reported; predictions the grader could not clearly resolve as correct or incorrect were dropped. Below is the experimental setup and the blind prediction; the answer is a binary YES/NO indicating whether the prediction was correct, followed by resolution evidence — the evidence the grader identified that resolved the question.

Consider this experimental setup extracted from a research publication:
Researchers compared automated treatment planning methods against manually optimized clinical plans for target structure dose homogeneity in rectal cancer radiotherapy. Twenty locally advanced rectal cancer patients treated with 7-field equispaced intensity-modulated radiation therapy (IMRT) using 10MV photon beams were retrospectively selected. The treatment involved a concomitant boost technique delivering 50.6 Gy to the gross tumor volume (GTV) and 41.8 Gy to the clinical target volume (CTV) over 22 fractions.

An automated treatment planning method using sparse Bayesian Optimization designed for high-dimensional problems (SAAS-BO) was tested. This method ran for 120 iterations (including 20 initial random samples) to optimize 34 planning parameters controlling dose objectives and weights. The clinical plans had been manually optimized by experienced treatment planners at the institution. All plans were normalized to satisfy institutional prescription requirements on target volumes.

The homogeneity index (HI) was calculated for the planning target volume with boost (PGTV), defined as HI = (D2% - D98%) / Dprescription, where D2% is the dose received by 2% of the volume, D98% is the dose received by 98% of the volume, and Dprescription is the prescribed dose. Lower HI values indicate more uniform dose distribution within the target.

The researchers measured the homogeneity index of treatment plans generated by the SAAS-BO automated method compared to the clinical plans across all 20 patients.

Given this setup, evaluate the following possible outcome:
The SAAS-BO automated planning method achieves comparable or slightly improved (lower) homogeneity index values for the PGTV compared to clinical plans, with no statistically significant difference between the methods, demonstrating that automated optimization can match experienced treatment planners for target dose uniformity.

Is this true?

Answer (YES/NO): YES